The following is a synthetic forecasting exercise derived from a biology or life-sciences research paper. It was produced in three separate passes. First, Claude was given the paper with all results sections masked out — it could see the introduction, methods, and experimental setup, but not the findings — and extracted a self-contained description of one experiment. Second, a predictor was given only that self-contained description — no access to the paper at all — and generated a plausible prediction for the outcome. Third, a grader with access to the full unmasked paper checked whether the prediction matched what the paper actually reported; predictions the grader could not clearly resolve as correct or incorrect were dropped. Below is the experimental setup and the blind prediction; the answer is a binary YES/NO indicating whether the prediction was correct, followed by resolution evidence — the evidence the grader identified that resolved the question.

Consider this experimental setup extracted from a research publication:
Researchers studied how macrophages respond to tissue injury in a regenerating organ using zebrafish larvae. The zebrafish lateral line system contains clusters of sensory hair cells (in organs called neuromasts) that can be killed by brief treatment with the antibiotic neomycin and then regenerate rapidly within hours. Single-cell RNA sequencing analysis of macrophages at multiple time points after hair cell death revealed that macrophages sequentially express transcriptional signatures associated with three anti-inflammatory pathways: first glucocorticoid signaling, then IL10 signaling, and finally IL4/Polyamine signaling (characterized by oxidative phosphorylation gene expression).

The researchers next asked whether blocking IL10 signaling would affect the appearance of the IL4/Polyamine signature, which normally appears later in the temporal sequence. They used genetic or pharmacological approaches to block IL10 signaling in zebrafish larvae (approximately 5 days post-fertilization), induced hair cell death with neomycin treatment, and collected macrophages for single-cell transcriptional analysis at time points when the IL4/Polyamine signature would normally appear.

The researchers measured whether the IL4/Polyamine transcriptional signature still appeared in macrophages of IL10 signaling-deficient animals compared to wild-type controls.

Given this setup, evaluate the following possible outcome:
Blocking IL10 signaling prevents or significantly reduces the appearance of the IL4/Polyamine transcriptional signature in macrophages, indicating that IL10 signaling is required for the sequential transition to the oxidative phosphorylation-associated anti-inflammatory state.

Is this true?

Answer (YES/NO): NO